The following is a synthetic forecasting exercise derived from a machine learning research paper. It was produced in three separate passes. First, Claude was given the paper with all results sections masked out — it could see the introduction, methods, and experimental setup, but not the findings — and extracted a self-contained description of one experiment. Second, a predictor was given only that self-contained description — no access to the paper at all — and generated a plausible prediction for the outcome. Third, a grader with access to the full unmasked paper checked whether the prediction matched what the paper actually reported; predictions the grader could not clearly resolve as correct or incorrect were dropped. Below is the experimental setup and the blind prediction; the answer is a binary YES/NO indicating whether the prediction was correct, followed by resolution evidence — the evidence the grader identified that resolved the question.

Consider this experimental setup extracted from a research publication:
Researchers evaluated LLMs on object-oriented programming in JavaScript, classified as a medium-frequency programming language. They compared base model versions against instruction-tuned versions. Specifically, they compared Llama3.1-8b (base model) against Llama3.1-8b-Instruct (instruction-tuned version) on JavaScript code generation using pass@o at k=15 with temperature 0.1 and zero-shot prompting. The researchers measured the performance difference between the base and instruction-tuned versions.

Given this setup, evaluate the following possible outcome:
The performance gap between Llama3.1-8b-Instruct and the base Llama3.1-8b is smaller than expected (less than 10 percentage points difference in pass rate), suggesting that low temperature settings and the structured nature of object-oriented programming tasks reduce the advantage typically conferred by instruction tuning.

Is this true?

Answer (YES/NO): NO